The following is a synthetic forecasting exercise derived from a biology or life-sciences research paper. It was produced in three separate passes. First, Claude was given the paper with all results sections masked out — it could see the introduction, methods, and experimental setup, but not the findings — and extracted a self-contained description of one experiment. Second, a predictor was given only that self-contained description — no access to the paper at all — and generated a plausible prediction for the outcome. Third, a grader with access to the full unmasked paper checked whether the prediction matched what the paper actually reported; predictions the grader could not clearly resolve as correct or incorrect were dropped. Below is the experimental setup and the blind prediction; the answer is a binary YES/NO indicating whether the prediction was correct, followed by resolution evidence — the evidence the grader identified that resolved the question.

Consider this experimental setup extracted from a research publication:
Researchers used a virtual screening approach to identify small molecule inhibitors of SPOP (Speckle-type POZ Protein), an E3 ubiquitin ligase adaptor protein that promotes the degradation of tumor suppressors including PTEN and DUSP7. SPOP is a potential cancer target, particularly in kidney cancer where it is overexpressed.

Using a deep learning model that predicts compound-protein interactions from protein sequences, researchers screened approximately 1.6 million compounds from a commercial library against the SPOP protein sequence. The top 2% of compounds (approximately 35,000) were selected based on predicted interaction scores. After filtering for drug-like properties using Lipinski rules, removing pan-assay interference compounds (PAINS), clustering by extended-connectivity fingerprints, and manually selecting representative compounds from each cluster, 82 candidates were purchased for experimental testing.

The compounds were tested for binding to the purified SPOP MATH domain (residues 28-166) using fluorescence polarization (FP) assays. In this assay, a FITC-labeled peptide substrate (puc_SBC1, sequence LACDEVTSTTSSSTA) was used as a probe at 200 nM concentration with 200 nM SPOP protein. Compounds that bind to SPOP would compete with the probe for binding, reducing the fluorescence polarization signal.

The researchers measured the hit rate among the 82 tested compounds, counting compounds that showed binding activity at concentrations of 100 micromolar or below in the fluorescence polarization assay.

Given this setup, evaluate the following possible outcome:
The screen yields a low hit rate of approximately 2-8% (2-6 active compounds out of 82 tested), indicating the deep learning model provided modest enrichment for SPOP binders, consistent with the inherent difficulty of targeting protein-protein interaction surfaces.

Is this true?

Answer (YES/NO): YES